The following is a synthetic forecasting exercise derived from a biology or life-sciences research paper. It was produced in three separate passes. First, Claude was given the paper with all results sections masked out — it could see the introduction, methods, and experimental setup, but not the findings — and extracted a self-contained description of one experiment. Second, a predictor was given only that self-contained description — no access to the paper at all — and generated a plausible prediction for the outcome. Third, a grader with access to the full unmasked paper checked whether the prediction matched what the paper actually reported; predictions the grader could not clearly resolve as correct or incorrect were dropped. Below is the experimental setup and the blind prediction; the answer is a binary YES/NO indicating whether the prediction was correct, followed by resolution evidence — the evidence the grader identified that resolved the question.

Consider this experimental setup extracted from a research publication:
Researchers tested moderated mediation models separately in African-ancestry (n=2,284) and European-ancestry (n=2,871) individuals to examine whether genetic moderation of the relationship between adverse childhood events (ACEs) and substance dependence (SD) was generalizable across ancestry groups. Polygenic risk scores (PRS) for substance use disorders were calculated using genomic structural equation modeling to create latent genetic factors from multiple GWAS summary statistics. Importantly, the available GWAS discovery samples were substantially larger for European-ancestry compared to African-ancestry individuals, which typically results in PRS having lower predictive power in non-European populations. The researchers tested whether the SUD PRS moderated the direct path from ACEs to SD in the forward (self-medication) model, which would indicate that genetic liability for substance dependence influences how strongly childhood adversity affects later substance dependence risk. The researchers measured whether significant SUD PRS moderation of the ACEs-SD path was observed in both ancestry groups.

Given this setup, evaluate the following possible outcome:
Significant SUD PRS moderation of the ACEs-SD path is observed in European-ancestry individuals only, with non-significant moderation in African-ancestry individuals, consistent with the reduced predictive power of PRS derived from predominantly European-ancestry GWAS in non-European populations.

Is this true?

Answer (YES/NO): NO